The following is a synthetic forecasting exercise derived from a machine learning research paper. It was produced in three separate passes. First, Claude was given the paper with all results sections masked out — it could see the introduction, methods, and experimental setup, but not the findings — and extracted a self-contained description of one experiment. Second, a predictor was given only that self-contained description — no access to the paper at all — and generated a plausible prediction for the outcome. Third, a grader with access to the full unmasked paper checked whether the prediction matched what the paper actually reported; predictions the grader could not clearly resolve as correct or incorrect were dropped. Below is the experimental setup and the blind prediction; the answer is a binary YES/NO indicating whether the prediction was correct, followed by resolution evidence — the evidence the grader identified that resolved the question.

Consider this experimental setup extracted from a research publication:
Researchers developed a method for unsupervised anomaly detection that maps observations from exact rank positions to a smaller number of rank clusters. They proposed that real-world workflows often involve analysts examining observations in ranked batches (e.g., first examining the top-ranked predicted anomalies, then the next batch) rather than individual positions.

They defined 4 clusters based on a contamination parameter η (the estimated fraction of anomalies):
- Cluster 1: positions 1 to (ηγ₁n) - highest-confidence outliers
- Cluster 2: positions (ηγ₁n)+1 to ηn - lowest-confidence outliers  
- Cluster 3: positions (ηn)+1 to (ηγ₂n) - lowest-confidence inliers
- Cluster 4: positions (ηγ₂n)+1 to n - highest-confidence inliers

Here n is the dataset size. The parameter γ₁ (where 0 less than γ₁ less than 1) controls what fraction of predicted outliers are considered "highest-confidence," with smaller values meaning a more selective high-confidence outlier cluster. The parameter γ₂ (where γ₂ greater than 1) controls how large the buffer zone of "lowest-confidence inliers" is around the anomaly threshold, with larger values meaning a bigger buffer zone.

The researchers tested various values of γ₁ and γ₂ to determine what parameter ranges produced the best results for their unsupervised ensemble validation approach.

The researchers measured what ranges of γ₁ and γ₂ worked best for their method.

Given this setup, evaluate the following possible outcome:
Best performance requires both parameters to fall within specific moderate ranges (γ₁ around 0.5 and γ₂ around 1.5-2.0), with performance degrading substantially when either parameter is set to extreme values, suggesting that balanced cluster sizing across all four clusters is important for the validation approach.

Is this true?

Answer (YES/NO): NO